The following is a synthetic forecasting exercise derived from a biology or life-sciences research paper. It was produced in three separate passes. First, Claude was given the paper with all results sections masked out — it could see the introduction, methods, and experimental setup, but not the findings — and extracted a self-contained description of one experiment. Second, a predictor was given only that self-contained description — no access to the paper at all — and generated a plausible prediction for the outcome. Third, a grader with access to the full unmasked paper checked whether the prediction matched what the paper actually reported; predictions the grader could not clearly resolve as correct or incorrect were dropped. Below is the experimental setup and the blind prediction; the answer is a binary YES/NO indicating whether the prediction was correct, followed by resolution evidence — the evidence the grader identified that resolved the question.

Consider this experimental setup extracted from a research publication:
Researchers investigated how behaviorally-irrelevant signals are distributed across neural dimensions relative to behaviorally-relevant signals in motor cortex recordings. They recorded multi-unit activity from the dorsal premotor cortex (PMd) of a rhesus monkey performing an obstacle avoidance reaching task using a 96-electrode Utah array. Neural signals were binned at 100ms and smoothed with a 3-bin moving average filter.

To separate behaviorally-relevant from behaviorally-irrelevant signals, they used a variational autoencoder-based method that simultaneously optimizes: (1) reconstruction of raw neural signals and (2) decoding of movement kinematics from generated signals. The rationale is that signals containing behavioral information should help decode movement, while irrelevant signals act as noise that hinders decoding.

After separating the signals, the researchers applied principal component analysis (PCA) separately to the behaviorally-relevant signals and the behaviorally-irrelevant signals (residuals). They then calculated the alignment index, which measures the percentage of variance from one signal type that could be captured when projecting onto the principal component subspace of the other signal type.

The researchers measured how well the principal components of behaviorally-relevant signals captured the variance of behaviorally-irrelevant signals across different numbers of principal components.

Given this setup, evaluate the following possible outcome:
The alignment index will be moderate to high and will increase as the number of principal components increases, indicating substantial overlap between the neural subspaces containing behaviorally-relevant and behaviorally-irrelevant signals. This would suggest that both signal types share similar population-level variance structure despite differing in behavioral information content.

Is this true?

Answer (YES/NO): NO